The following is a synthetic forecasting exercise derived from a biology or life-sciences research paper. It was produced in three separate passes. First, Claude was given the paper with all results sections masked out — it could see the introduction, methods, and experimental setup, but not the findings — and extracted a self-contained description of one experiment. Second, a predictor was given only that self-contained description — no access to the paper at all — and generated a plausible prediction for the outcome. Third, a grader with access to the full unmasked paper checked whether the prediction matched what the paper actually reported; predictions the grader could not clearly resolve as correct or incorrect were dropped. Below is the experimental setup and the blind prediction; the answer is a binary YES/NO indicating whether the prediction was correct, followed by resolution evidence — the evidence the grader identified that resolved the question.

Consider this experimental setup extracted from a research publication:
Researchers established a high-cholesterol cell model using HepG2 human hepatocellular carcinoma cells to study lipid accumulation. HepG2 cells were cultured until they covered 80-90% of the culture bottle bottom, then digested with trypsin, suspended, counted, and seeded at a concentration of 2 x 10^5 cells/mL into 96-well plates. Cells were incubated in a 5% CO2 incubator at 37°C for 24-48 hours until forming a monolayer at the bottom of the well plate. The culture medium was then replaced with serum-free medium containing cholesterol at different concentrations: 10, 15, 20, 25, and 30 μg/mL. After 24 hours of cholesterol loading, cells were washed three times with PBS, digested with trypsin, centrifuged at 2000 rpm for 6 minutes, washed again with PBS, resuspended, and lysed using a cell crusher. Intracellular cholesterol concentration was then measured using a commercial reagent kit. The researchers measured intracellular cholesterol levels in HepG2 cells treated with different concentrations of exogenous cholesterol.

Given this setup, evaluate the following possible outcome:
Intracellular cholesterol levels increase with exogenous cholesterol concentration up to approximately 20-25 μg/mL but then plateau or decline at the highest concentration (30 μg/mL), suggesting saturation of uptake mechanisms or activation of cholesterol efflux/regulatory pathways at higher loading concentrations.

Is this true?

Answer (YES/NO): YES